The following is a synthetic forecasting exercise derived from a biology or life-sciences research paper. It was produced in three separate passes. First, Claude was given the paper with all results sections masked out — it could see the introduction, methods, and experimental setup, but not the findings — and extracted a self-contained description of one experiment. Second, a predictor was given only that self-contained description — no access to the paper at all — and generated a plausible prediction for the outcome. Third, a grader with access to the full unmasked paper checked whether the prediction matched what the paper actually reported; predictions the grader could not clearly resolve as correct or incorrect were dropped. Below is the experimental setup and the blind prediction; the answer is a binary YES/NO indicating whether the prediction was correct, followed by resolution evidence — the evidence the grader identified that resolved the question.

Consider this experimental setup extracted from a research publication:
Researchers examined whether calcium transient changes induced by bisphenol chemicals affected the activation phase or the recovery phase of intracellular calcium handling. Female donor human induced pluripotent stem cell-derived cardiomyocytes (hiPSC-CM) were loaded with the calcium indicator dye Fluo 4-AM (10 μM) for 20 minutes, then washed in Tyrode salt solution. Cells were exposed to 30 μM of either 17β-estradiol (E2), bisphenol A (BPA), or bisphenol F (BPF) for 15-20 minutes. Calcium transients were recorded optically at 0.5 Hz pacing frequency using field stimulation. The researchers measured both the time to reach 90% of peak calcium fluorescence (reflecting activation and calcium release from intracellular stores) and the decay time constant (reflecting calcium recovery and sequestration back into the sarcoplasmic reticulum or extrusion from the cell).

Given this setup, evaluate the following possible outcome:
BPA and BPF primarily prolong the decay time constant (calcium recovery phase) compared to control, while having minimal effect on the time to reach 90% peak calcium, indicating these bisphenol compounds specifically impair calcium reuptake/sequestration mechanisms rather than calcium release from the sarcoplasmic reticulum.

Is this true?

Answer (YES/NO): NO